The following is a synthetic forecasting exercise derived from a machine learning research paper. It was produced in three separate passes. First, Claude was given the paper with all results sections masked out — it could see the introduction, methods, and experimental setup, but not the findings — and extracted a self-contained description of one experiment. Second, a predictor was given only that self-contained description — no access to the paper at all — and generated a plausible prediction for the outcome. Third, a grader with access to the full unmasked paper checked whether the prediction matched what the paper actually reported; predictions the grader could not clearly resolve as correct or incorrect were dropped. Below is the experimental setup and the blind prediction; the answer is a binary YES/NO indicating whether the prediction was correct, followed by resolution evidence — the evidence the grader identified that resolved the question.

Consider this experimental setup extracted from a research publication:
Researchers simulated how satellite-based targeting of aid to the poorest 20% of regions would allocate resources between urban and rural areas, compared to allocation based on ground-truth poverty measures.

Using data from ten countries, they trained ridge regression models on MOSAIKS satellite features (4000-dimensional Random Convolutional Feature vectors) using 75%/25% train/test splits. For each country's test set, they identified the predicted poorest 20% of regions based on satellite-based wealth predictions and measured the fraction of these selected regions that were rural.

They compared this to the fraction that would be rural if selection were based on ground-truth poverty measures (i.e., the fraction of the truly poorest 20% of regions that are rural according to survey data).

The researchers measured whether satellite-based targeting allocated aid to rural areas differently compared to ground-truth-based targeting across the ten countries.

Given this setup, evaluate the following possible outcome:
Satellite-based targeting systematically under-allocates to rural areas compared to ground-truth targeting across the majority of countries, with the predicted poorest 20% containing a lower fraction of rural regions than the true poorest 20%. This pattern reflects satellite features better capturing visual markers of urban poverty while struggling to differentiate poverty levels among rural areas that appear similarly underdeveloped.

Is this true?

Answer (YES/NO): NO